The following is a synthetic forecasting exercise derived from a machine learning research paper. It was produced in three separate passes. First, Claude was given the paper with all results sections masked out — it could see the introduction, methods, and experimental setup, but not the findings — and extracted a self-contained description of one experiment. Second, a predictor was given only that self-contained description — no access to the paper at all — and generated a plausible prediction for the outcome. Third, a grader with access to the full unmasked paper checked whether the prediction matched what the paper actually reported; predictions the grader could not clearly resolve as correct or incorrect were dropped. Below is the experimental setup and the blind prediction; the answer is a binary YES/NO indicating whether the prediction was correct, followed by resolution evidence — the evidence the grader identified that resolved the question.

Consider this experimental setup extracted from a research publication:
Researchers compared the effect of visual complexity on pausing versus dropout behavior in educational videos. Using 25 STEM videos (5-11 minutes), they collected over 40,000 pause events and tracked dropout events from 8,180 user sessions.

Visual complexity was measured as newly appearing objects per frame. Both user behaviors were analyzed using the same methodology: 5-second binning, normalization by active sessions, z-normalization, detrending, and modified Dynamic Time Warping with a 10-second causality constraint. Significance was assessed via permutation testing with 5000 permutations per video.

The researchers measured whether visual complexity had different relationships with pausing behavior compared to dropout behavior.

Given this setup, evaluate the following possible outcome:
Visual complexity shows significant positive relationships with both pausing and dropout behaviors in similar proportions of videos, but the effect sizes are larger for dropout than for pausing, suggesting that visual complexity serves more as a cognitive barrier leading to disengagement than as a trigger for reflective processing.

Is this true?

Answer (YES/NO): NO